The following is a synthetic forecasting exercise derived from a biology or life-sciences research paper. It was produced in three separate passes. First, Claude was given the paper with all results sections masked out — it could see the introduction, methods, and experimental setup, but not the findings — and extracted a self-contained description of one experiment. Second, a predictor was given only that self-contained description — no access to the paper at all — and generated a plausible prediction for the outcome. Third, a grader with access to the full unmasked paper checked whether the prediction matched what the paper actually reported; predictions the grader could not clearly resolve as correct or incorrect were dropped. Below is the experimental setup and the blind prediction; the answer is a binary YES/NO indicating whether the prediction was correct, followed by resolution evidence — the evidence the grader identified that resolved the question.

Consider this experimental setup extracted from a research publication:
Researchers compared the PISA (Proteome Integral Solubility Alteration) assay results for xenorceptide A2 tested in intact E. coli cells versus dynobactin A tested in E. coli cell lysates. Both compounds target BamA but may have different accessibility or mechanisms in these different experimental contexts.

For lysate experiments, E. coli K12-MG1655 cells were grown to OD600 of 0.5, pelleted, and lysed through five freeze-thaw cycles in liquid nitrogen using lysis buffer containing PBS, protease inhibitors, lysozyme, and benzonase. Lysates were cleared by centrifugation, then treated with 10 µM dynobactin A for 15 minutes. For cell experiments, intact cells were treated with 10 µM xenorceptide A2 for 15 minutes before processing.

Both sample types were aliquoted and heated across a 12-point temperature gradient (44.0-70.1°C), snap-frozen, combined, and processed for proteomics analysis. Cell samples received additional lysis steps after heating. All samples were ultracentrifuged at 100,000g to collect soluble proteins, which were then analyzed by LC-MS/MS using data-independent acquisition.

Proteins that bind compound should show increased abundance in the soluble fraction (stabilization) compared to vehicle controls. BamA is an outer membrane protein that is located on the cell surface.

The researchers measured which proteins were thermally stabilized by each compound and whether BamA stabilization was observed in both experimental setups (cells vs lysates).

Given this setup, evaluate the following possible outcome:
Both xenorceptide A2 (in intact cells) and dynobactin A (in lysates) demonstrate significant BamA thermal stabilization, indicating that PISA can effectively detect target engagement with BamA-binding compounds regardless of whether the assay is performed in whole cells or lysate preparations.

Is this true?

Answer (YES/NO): NO